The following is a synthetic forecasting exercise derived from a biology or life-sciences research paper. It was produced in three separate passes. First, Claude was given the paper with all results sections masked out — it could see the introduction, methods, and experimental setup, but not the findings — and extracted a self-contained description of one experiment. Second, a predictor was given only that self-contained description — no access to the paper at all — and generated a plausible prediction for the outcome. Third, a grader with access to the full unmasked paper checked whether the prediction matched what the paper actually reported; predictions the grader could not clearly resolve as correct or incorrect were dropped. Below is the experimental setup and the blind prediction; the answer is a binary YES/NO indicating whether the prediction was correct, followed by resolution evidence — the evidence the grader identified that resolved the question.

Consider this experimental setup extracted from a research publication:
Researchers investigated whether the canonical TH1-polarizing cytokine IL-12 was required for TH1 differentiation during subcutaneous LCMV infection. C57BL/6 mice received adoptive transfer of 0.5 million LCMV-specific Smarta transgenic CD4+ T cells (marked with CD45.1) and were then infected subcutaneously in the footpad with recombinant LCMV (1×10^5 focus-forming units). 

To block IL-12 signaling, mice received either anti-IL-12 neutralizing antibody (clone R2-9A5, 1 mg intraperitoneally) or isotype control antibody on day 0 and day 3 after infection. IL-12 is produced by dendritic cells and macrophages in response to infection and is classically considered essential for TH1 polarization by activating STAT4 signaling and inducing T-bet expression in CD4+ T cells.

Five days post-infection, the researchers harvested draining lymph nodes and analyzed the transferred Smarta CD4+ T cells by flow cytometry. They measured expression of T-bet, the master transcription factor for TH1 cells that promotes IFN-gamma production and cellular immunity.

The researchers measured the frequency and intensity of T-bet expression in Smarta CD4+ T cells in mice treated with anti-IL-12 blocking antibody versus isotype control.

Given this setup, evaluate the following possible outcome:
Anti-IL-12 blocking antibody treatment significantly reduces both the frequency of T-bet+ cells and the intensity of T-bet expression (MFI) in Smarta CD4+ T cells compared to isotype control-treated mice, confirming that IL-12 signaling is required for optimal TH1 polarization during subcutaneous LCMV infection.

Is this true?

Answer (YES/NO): NO